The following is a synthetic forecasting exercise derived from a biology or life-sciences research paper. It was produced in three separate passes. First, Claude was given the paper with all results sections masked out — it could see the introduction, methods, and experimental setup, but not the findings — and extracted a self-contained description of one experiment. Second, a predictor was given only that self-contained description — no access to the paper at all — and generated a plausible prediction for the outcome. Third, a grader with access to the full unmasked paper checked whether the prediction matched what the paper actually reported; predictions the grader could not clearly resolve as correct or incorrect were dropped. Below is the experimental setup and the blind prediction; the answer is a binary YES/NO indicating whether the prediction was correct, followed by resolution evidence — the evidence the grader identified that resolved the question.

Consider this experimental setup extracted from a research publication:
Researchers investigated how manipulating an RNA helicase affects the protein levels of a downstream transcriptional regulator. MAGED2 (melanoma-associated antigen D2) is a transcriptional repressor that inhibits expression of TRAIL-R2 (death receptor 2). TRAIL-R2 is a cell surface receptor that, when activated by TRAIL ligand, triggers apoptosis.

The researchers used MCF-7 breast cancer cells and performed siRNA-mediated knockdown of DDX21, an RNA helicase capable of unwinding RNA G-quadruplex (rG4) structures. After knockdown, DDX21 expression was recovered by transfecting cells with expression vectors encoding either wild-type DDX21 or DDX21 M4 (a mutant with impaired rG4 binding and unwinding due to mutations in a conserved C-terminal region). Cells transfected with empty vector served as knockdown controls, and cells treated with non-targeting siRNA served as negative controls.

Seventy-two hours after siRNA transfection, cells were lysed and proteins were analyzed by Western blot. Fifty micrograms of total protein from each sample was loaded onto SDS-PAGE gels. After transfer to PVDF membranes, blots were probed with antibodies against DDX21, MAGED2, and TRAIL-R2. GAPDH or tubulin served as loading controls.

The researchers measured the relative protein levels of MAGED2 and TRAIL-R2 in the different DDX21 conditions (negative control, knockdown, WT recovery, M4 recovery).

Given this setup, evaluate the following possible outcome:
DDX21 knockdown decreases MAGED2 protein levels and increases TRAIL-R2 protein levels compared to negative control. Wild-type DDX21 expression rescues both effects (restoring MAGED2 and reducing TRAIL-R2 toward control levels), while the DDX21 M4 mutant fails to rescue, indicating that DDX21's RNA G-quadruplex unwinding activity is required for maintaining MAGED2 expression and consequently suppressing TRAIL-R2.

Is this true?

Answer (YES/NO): YES